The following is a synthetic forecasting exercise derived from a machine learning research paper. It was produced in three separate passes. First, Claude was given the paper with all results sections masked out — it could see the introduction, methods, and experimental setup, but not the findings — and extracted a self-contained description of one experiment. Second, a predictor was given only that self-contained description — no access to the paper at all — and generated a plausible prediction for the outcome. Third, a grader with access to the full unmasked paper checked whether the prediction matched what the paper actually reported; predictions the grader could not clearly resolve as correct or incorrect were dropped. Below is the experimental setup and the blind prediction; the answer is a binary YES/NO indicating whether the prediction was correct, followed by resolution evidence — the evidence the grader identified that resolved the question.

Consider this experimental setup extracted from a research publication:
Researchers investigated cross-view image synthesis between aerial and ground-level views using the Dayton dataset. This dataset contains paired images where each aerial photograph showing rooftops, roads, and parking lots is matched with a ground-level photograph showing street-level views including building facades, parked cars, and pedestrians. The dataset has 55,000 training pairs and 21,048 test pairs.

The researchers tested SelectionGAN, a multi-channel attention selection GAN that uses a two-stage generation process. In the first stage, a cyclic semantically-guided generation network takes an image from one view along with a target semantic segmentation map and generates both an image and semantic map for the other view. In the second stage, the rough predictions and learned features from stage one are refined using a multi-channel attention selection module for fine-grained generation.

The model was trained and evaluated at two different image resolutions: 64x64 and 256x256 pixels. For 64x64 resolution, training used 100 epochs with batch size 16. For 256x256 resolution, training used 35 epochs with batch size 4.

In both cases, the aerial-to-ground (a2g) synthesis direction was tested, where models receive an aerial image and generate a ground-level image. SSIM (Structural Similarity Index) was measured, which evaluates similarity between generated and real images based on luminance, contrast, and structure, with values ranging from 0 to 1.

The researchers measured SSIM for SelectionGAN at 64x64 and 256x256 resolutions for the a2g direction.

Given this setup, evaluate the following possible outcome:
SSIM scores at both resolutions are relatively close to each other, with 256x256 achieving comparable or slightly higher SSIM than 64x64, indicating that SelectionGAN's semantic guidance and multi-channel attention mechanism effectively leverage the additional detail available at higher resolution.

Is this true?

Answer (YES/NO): NO